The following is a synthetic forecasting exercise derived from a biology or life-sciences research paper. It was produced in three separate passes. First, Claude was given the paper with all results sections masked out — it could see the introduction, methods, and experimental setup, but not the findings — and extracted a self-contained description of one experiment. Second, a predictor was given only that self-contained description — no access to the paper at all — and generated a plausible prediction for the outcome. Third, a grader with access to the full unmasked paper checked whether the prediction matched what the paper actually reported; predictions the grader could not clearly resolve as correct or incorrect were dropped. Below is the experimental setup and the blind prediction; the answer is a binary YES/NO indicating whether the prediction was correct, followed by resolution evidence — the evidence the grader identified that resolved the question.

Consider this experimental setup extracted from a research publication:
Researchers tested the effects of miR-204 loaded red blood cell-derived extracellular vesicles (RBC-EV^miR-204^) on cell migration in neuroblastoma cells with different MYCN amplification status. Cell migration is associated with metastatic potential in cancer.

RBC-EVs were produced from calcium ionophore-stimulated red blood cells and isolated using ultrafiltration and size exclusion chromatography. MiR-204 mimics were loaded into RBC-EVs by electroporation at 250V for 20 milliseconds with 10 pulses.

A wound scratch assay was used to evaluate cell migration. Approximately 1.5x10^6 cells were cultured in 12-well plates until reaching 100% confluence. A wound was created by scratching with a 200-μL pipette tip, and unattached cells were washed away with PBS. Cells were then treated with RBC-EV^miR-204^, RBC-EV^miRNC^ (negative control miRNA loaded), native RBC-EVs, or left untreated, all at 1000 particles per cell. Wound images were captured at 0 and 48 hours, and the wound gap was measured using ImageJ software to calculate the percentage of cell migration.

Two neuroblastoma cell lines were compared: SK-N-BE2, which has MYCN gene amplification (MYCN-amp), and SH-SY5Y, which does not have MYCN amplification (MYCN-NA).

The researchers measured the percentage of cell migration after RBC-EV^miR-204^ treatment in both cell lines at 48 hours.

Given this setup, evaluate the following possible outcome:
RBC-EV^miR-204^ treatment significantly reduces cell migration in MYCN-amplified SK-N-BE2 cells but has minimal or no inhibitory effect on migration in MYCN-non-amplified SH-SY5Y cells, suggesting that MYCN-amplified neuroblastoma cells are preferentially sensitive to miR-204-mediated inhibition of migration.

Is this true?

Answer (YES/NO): YES